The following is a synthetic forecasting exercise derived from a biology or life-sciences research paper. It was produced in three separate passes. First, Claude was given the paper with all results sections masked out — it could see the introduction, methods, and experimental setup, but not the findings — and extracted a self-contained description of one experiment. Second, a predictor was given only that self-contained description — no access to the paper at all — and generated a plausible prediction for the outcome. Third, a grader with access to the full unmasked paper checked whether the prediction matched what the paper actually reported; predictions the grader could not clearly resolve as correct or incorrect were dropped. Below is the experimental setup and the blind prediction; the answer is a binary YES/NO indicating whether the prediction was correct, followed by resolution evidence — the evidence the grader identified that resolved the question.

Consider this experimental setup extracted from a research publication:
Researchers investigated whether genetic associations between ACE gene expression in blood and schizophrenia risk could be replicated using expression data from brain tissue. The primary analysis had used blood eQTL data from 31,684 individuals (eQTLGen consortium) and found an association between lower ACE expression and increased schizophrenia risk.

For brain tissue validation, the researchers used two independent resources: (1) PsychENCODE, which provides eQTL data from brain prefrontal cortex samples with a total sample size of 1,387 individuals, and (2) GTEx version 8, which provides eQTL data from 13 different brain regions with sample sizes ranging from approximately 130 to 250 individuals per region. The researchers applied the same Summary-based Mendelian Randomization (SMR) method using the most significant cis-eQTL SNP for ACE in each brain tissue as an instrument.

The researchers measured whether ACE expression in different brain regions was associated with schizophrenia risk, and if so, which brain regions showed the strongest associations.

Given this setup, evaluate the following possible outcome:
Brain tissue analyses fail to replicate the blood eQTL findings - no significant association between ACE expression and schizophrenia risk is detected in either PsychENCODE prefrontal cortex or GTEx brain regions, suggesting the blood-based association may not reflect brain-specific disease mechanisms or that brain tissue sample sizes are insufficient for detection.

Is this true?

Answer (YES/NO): NO